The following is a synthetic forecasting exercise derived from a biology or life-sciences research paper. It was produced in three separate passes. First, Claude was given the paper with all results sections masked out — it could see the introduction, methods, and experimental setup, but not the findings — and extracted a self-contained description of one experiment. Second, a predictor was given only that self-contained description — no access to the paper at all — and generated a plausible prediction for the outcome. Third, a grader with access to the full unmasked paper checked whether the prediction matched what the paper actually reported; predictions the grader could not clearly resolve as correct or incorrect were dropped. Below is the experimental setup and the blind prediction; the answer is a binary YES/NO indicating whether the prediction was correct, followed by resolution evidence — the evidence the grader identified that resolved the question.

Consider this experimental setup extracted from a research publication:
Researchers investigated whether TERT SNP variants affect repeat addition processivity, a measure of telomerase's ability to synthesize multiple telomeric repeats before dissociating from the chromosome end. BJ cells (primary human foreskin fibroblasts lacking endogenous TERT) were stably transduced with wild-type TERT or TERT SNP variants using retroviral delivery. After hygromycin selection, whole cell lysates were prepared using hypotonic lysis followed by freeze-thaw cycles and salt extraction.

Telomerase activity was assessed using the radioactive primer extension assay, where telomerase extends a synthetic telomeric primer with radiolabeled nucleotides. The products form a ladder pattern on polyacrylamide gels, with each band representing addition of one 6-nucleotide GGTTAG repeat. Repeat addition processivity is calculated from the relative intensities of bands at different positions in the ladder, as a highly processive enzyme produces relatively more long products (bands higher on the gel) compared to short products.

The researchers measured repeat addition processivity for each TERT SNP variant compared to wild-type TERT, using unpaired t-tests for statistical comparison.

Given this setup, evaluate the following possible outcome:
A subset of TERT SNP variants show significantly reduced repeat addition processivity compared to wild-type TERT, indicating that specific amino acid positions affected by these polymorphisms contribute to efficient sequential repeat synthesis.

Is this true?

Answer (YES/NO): NO